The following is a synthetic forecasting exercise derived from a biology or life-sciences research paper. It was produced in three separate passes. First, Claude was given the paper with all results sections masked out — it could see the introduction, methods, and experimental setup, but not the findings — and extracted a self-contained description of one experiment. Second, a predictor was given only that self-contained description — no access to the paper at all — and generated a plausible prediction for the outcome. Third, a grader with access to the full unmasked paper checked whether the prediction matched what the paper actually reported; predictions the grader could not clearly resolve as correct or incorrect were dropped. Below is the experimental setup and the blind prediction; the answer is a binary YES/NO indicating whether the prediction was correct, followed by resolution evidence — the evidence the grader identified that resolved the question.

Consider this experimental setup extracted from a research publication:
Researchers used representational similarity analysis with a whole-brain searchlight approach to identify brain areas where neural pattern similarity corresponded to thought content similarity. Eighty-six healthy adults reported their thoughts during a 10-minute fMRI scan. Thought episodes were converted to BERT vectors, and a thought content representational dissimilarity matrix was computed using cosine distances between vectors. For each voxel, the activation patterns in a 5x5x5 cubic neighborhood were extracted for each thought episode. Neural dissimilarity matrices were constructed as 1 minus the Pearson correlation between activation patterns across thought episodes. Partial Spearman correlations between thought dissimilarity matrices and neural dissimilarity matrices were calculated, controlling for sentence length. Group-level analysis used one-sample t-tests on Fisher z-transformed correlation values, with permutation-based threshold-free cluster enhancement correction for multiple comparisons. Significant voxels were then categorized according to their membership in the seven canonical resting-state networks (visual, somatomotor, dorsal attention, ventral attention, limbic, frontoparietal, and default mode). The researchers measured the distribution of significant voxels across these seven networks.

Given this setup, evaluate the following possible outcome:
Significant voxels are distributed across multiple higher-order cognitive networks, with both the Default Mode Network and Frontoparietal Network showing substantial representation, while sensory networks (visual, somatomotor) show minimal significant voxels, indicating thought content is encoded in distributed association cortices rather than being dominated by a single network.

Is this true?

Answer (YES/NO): NO